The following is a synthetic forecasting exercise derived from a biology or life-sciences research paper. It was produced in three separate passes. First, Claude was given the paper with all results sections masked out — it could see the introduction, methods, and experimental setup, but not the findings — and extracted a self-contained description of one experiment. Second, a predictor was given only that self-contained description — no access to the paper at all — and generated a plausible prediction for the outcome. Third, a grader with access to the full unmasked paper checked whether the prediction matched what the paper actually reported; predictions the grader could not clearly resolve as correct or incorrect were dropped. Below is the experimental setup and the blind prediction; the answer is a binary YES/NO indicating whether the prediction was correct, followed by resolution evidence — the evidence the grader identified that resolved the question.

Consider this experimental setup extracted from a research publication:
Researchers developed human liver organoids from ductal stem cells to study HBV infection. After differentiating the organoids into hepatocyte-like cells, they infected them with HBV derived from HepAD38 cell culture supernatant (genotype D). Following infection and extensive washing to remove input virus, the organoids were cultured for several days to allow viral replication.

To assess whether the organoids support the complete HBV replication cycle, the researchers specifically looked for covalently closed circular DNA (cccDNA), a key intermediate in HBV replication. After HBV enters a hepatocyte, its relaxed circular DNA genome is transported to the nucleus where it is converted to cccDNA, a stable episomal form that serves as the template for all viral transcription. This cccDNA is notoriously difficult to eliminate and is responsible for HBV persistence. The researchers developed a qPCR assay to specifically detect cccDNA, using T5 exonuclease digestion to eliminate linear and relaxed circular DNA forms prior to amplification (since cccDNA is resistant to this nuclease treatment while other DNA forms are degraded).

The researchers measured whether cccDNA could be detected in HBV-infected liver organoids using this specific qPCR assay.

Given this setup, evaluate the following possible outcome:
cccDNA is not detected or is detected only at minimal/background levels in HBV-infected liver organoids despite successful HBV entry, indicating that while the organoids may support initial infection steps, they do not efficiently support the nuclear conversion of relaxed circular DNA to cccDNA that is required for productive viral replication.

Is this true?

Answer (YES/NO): NO